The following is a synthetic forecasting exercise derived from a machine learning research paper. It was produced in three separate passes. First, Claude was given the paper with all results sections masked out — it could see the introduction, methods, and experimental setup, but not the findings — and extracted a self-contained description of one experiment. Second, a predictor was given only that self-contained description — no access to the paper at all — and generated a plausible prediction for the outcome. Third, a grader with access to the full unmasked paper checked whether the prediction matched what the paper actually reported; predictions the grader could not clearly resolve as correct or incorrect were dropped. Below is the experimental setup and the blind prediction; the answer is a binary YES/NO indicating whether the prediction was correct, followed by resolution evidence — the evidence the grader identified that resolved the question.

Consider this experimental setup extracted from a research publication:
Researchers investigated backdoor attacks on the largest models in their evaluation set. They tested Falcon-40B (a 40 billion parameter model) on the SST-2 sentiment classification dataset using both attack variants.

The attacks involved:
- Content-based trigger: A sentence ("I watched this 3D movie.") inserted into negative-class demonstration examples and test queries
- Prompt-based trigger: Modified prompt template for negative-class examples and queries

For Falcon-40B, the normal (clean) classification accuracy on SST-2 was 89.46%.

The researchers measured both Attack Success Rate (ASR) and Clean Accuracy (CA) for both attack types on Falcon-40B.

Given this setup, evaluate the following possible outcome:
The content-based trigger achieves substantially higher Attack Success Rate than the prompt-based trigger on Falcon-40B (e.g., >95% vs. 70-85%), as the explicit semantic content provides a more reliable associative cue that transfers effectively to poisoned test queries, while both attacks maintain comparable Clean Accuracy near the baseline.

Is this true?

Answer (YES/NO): NO